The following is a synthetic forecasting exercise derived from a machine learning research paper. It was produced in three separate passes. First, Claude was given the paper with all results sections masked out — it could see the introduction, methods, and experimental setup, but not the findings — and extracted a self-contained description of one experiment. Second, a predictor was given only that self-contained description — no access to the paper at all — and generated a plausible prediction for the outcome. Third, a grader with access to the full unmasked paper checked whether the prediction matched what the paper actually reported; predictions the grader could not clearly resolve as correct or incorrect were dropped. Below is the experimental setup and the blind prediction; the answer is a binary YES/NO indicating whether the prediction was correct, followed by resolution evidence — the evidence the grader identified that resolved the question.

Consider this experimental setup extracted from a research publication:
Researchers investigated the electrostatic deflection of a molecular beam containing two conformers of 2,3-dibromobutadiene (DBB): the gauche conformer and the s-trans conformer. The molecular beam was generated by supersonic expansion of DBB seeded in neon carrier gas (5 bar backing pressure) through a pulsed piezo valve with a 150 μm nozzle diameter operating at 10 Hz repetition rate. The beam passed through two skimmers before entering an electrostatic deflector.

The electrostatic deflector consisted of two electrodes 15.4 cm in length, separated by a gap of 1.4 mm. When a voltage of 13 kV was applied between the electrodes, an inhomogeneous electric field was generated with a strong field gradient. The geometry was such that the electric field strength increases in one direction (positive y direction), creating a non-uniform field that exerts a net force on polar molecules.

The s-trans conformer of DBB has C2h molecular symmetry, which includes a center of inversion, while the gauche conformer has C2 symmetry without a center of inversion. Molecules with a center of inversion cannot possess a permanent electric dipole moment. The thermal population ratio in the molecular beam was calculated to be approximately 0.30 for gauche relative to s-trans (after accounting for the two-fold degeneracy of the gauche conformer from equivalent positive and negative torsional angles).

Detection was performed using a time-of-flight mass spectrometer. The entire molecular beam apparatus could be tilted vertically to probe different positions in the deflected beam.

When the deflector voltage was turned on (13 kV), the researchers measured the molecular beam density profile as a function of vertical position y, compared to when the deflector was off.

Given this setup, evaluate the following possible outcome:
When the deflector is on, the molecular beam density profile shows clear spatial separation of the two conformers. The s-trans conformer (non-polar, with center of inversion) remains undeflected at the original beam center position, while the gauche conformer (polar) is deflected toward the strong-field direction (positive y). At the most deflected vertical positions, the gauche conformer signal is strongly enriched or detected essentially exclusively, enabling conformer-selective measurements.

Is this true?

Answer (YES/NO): YES